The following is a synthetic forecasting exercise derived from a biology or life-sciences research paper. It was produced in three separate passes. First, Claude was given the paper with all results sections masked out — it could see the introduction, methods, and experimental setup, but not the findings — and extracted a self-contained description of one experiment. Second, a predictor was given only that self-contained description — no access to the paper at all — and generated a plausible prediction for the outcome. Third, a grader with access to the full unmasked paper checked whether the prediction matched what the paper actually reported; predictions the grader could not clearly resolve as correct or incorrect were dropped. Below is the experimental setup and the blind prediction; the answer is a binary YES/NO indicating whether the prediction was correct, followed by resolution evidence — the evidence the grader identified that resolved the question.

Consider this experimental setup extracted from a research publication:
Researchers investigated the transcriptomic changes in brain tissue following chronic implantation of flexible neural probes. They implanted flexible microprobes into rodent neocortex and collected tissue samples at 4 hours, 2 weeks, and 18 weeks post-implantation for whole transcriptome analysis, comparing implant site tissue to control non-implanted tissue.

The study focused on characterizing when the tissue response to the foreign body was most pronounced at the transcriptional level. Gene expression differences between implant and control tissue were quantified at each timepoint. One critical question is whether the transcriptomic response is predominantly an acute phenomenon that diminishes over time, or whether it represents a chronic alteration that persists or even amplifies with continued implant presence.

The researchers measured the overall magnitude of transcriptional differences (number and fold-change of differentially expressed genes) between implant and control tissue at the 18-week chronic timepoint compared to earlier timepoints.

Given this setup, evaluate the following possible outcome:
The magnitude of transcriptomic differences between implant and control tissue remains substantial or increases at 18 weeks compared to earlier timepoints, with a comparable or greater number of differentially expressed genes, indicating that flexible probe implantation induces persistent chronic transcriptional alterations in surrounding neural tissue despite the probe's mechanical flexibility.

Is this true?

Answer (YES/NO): NO